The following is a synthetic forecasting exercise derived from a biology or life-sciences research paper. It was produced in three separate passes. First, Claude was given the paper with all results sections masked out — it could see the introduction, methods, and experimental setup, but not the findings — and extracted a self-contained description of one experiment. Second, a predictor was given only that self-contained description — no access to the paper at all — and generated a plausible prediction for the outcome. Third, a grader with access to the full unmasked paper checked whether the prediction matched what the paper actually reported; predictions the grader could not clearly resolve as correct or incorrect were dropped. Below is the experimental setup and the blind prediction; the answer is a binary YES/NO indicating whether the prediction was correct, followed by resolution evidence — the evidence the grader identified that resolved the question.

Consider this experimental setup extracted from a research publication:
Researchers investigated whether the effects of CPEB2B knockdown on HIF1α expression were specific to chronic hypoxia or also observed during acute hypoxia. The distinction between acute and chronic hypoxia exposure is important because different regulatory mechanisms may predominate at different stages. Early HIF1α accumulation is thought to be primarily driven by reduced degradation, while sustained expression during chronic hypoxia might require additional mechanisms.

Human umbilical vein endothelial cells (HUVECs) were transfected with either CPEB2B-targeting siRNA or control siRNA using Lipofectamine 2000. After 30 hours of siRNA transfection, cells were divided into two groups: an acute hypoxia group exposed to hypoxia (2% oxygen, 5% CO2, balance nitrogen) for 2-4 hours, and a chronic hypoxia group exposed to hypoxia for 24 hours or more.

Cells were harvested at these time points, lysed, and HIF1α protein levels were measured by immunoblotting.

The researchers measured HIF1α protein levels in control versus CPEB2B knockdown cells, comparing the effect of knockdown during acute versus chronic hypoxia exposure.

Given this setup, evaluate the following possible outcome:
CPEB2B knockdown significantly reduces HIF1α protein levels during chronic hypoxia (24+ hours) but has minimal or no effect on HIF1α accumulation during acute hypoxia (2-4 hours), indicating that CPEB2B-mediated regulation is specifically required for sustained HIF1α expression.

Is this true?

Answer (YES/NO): YES